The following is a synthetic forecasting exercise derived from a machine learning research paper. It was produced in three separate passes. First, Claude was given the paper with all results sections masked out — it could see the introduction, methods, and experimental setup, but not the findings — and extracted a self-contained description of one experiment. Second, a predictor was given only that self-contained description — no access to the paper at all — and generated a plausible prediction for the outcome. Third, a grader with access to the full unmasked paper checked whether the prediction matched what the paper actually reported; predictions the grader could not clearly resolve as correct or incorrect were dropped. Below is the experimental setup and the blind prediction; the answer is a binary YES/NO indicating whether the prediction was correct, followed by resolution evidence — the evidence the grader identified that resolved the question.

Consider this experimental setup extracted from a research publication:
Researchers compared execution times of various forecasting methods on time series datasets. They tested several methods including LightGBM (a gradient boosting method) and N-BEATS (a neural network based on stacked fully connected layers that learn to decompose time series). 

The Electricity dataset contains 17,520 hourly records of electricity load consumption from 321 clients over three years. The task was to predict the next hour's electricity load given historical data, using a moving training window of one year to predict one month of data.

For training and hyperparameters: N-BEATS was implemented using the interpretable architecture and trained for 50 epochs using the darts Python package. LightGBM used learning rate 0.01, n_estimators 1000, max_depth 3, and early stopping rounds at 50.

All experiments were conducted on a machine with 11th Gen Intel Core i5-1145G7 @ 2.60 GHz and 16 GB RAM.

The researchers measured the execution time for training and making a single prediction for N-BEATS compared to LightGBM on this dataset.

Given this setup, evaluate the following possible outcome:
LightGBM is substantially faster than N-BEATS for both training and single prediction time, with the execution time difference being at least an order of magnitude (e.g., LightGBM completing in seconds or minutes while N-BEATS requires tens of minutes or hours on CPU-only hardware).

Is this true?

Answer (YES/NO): YES